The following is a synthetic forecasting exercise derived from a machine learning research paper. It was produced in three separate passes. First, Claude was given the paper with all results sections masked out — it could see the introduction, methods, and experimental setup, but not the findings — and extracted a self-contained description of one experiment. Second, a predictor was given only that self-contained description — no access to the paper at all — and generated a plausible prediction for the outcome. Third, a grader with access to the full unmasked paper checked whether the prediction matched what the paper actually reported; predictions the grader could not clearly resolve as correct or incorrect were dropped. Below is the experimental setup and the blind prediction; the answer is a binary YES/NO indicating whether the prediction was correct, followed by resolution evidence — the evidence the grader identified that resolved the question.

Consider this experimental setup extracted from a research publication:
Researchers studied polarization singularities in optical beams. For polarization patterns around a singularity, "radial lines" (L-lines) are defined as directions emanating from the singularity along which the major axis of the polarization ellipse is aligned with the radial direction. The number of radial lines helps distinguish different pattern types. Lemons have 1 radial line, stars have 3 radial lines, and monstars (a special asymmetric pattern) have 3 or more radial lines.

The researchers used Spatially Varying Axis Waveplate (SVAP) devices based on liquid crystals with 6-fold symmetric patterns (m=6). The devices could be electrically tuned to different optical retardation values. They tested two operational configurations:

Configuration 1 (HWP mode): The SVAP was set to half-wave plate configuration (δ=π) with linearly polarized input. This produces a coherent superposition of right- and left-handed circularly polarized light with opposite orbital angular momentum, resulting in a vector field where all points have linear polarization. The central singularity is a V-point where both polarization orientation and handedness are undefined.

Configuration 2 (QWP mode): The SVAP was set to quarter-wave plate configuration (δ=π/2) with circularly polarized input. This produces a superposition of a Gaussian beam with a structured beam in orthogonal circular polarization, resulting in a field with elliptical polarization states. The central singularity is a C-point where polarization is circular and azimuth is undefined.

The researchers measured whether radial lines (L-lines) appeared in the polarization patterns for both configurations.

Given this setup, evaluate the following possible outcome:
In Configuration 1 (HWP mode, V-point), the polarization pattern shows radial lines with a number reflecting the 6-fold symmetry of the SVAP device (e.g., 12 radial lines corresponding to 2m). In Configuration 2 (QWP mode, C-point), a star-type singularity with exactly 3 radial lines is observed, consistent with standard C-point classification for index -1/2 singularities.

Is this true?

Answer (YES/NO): NO